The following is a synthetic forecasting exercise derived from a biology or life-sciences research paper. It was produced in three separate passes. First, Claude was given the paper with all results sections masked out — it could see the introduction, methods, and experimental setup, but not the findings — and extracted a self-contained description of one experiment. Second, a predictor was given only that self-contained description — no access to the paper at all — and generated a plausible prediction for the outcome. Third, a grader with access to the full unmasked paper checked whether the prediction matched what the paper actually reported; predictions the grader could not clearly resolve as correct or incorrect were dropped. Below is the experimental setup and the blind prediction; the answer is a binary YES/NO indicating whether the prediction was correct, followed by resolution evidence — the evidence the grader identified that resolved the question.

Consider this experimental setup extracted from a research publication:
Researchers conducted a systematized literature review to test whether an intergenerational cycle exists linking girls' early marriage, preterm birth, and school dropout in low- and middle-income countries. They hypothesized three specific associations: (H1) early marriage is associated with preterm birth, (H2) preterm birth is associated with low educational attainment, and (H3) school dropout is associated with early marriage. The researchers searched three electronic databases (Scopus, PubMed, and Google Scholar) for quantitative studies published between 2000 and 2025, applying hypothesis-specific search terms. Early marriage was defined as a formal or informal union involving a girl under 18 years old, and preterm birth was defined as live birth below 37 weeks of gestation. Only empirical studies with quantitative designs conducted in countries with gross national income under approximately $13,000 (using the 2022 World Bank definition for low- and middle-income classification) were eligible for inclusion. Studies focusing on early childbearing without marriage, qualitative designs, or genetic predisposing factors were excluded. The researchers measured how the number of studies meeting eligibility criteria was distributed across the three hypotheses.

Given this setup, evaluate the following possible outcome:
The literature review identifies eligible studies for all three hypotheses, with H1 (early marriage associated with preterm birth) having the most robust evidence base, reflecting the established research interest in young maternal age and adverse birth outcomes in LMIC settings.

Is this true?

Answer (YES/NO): NO